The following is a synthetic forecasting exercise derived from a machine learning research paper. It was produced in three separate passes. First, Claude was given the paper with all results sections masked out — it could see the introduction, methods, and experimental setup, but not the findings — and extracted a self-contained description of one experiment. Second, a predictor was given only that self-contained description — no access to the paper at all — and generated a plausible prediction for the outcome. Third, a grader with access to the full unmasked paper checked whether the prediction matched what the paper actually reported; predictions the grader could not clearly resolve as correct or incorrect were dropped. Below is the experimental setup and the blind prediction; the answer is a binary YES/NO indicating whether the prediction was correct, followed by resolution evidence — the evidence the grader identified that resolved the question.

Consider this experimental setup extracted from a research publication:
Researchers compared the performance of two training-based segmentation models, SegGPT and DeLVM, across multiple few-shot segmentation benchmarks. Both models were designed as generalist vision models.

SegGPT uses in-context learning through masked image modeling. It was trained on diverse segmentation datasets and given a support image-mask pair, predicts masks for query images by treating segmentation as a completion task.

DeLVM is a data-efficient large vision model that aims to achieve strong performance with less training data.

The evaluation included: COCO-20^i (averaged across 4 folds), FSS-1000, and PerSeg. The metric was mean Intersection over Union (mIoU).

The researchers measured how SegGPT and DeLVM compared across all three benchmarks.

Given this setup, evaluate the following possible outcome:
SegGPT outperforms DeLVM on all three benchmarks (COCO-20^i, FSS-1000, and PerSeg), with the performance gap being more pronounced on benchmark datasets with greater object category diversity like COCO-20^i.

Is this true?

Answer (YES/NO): NO